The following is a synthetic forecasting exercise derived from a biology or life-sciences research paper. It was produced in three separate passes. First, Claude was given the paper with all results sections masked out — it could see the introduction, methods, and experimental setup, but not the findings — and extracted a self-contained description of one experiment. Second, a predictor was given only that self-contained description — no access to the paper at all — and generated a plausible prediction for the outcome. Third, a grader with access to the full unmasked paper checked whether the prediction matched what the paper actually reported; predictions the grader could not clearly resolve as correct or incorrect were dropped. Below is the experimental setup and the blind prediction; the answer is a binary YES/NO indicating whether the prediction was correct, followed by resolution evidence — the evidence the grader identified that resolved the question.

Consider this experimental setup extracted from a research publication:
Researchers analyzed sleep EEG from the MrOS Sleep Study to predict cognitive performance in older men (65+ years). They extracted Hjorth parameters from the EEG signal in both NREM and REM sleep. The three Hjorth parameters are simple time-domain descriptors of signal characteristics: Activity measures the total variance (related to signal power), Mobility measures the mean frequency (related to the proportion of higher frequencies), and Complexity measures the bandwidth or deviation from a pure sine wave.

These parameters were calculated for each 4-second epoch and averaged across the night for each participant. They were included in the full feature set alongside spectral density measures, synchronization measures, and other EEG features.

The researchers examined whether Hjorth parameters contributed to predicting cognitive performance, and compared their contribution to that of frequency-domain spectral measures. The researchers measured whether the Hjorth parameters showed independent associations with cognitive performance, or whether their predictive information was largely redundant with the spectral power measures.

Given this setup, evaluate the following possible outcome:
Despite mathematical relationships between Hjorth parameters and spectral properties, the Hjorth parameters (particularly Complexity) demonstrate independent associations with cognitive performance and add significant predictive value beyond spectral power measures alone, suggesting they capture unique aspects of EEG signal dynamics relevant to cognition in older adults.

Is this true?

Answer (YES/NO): NO